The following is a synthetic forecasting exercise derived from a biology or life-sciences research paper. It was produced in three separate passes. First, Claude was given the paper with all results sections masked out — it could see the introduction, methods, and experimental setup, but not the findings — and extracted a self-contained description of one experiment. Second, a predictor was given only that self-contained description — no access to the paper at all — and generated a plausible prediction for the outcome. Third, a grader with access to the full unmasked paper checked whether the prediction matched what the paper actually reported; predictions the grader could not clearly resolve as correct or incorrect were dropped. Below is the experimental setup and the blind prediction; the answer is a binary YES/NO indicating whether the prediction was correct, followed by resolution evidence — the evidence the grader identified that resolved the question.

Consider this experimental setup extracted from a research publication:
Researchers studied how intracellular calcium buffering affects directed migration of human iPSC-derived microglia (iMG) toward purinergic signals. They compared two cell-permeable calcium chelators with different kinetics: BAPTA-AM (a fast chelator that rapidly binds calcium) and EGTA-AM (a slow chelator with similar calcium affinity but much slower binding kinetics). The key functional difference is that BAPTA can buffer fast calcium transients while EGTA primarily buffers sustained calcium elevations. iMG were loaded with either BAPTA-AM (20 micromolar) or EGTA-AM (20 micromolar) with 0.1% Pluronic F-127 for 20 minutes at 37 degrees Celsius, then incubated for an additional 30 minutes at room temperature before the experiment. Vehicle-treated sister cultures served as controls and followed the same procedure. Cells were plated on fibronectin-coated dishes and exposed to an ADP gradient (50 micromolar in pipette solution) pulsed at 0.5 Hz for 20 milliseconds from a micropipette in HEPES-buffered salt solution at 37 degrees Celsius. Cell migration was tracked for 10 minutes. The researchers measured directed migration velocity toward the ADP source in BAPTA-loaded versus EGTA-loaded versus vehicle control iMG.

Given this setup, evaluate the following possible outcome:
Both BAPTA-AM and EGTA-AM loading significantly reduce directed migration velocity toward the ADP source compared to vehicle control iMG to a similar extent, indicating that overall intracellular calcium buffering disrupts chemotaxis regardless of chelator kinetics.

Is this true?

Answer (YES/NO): NO